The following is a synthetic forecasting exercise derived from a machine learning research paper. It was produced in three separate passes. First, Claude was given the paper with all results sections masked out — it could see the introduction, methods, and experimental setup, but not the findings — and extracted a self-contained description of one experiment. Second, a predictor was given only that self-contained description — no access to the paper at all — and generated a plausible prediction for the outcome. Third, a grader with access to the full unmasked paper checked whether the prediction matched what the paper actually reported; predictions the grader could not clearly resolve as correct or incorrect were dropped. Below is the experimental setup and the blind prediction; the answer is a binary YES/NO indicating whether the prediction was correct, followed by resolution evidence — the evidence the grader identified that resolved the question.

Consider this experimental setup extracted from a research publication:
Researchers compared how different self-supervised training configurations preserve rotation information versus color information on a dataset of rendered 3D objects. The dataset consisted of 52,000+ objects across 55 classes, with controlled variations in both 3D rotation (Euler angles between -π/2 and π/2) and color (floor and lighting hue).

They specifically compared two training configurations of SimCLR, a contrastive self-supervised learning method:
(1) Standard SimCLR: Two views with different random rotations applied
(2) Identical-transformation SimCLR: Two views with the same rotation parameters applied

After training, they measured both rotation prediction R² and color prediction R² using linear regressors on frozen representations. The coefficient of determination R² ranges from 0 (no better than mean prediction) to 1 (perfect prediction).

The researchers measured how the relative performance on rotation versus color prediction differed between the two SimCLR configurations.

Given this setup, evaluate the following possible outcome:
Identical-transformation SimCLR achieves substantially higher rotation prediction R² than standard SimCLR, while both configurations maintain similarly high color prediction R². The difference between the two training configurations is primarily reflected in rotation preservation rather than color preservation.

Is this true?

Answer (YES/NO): NO